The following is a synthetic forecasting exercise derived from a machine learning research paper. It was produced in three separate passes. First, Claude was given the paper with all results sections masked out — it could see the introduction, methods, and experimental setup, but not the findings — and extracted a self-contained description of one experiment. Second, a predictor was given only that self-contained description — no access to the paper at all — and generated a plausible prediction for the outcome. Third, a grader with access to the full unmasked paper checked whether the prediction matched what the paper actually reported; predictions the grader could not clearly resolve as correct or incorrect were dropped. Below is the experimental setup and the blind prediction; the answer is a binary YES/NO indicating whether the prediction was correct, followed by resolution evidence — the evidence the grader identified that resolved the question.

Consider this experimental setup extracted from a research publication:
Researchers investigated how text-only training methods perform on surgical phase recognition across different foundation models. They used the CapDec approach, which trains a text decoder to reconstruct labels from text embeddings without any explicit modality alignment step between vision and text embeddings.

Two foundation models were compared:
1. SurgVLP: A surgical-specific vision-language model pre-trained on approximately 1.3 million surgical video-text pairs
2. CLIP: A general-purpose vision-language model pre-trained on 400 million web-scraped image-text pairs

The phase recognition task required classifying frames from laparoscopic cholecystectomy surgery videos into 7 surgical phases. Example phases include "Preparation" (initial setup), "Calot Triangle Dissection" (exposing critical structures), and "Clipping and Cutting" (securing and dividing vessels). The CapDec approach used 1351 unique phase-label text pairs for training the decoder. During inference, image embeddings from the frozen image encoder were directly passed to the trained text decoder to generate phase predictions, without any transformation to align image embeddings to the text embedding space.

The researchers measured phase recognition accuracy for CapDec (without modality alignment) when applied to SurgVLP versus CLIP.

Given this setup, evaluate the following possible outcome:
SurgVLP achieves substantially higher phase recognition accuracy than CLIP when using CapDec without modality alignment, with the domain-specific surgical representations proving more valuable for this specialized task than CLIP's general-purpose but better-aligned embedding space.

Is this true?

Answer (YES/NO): NO